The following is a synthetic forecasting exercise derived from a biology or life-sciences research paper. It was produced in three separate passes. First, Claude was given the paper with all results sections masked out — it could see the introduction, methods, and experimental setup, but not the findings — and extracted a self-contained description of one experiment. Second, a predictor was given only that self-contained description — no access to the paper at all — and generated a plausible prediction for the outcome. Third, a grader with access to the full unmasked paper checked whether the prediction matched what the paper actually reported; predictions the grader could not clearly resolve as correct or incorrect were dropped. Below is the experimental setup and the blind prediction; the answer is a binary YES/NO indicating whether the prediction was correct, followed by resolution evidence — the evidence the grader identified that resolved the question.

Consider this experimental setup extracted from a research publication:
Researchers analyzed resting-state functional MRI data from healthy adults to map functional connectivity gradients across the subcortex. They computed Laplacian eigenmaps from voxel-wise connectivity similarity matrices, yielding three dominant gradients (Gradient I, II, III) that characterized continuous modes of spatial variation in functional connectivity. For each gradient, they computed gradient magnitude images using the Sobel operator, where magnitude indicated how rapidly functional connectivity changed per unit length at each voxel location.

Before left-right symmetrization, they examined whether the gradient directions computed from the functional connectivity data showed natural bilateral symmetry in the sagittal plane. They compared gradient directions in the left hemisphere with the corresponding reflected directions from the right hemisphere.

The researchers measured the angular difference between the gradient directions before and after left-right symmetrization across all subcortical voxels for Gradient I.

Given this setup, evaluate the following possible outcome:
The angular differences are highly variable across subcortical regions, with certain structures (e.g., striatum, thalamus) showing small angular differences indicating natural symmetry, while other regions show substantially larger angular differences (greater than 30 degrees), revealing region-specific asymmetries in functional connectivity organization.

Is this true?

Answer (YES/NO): NO